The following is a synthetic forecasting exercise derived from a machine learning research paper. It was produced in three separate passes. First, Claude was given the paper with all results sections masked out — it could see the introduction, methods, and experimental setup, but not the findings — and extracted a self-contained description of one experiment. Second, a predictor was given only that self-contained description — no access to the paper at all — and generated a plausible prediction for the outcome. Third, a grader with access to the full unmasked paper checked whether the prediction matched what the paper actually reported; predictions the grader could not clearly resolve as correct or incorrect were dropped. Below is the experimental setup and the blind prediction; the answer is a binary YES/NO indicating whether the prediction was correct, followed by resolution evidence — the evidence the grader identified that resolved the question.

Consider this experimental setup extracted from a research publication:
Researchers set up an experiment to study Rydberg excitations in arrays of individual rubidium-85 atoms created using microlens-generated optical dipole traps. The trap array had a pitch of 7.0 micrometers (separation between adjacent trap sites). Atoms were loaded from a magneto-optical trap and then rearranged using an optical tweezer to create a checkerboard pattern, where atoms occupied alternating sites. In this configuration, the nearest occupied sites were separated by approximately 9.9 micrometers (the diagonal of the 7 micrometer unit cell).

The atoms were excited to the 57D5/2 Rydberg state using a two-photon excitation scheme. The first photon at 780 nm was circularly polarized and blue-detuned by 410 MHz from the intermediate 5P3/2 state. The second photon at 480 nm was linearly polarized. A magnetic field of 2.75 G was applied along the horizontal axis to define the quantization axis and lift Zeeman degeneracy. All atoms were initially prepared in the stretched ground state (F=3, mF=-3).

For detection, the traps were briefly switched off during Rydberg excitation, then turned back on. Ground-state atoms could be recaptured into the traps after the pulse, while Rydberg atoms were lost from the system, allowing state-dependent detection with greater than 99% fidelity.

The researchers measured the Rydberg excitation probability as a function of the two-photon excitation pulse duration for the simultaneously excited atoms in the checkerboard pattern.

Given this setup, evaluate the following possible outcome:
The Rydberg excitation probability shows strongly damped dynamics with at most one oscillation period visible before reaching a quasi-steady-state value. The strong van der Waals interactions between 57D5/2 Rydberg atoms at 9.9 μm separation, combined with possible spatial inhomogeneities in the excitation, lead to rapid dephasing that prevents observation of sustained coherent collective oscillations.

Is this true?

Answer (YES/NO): NO